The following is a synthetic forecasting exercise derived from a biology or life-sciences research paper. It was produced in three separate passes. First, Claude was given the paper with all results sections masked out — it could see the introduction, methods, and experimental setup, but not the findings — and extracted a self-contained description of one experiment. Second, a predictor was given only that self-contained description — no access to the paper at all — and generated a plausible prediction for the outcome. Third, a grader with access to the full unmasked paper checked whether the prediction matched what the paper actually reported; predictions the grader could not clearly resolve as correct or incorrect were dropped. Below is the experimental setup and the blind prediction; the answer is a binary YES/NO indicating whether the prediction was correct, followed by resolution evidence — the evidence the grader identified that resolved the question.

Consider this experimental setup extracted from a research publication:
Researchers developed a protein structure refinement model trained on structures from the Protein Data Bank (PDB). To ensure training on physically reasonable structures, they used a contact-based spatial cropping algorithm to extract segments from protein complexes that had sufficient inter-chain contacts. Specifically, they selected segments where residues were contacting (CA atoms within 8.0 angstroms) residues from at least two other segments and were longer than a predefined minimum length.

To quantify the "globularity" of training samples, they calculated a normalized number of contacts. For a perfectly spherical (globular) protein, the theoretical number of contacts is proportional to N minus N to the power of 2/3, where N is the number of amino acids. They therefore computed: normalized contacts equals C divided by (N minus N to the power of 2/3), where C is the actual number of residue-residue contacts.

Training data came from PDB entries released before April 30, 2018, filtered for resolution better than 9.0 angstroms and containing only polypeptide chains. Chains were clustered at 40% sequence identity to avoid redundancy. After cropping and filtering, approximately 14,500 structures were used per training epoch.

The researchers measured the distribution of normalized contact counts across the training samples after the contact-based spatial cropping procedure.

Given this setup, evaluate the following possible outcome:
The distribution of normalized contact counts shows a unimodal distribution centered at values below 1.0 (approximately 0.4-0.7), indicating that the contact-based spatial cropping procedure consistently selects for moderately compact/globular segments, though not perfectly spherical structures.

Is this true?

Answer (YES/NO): NO